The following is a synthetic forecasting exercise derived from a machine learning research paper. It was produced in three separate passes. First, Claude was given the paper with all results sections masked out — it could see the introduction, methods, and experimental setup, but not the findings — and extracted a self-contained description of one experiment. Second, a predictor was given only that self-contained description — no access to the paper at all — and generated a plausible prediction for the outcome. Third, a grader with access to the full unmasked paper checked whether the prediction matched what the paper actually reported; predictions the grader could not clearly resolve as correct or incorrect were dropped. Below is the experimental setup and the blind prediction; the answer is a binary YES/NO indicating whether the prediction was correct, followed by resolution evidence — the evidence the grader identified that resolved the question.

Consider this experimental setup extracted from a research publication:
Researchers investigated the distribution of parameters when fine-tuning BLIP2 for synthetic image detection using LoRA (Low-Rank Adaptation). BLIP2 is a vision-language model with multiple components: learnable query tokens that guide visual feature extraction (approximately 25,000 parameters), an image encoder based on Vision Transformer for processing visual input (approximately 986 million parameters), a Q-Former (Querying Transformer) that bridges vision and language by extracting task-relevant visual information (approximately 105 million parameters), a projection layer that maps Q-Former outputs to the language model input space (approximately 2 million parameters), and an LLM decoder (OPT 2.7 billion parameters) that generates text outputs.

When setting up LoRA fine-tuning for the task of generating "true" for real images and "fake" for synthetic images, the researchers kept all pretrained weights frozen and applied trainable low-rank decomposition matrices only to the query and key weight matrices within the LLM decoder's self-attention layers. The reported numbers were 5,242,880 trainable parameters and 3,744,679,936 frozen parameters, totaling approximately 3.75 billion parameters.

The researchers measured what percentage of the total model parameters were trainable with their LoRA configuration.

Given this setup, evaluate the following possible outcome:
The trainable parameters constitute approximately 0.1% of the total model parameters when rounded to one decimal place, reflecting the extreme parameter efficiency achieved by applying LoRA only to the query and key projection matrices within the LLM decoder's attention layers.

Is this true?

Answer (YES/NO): NO